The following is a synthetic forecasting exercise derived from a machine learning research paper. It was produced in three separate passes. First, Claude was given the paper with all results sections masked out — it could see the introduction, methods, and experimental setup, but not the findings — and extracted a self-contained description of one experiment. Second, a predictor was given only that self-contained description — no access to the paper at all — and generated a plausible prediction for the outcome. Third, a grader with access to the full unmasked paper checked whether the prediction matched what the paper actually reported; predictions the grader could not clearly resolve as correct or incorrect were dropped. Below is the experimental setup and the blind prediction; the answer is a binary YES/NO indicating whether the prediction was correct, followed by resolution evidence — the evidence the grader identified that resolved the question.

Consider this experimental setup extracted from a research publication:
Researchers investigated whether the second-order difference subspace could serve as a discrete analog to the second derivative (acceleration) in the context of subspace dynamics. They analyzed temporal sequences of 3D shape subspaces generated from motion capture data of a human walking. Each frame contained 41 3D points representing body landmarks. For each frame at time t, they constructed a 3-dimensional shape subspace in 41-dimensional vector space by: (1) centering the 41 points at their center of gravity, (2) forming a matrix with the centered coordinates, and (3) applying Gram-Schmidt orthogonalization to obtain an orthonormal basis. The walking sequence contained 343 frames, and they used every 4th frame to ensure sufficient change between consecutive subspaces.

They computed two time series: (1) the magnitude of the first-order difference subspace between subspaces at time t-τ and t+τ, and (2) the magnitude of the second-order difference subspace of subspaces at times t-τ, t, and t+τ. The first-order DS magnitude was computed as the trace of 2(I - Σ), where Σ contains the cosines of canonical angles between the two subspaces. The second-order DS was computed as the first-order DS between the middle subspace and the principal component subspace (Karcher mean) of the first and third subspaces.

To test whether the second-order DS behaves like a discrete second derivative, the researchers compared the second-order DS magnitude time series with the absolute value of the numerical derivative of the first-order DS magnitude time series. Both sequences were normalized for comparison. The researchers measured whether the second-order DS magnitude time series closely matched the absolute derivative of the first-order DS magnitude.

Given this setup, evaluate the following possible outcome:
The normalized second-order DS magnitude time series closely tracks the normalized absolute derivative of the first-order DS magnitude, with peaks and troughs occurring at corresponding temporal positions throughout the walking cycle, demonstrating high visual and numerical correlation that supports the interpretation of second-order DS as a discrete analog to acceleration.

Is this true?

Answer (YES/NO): YES